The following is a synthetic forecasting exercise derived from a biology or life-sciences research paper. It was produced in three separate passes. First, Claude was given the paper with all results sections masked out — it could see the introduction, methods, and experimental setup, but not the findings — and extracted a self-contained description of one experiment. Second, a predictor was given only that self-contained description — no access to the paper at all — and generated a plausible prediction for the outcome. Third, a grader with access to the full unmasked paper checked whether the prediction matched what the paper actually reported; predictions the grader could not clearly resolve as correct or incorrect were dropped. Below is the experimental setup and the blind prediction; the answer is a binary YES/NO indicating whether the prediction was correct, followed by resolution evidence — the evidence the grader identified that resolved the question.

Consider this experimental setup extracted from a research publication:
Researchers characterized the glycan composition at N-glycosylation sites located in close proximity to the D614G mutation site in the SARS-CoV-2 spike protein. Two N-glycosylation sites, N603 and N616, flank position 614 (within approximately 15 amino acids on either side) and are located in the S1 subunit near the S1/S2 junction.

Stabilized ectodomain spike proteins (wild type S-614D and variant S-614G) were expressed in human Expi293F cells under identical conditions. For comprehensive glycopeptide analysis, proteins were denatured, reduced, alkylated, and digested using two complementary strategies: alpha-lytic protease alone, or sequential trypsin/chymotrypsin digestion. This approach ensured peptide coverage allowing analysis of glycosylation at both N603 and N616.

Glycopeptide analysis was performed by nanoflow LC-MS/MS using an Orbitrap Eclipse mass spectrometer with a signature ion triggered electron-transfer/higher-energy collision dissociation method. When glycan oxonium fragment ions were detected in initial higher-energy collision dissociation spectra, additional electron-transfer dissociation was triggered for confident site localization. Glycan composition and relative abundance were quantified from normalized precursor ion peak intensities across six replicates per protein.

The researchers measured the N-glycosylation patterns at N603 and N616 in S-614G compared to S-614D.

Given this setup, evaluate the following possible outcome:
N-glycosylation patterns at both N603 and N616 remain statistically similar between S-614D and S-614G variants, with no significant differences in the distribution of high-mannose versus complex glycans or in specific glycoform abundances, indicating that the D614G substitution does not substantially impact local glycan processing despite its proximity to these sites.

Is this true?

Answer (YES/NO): NO